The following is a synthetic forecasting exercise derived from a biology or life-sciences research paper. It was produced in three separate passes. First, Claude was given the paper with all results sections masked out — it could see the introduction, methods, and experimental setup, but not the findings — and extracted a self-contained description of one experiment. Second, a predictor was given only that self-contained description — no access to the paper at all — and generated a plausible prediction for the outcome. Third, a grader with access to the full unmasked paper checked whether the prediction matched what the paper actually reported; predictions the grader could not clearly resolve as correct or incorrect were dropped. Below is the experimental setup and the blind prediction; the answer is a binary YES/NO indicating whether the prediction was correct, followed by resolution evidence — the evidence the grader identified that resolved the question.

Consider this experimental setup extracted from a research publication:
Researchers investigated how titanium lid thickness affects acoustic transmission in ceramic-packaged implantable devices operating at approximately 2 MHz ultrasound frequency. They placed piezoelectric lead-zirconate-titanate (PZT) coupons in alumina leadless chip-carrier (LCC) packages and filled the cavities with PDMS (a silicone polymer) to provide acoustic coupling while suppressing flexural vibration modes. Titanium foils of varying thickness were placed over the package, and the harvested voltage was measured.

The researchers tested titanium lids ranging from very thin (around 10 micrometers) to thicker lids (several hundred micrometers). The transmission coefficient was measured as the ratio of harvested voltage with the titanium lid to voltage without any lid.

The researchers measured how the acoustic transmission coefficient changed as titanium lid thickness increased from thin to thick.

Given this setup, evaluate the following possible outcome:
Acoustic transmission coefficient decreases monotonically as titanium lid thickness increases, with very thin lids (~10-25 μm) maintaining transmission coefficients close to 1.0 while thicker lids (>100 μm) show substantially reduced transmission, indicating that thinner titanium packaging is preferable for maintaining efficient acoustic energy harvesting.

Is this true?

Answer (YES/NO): YES